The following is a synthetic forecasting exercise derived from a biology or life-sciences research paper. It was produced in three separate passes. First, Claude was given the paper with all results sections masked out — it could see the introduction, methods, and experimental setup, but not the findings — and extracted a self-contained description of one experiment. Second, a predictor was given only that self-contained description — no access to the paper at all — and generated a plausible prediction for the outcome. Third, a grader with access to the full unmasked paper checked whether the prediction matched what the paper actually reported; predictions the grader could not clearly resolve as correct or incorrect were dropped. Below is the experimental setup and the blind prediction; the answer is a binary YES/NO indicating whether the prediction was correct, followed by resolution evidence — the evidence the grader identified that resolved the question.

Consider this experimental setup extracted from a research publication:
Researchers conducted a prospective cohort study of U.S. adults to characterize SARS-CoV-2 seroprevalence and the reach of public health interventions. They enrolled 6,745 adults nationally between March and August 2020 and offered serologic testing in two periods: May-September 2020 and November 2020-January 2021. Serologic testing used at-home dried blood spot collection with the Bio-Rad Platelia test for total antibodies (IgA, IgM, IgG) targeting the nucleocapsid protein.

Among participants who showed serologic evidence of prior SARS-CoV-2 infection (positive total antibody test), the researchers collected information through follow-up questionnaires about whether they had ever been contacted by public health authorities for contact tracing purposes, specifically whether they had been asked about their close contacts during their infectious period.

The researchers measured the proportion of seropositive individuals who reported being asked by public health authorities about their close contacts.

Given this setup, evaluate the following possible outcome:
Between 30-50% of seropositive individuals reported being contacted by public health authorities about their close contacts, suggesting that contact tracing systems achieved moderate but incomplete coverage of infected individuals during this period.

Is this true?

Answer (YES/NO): NO